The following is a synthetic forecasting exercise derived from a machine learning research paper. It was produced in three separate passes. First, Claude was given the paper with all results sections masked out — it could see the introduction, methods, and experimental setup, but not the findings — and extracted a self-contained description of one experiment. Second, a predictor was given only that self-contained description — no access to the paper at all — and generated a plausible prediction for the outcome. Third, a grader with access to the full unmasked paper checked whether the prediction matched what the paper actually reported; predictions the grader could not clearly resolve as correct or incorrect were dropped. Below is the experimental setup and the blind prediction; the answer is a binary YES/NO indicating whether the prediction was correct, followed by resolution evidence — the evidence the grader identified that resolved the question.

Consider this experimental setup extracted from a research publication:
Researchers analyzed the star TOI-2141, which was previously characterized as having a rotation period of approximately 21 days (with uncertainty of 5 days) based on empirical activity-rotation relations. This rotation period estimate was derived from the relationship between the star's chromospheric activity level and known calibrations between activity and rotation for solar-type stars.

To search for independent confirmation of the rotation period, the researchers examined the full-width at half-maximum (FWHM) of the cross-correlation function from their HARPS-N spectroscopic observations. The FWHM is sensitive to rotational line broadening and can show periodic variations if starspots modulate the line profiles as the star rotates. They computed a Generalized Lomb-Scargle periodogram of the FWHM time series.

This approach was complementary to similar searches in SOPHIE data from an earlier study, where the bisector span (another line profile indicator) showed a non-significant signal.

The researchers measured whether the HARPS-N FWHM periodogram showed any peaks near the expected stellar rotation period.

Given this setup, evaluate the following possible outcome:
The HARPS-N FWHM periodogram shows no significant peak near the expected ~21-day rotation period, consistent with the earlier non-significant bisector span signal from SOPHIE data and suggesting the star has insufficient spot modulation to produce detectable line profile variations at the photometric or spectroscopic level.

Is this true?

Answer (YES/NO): YES